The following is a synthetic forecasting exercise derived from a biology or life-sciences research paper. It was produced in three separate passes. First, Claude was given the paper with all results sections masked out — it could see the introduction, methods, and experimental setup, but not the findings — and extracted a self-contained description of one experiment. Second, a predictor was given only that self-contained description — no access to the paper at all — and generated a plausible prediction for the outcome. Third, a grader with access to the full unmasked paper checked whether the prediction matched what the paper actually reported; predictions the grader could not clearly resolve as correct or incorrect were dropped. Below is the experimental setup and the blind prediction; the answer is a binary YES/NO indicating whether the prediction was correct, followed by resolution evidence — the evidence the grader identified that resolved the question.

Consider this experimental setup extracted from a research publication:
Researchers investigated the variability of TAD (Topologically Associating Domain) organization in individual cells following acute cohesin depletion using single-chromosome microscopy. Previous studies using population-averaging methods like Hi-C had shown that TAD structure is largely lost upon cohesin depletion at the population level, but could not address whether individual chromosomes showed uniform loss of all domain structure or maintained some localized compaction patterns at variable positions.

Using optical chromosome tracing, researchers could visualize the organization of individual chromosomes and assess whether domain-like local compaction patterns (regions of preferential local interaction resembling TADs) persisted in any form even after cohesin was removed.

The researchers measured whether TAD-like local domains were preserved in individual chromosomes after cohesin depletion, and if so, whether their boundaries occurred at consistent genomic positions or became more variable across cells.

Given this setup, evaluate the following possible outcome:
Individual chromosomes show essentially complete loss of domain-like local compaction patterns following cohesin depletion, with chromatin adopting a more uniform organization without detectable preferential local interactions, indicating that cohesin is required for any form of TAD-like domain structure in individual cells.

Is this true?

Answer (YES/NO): NO